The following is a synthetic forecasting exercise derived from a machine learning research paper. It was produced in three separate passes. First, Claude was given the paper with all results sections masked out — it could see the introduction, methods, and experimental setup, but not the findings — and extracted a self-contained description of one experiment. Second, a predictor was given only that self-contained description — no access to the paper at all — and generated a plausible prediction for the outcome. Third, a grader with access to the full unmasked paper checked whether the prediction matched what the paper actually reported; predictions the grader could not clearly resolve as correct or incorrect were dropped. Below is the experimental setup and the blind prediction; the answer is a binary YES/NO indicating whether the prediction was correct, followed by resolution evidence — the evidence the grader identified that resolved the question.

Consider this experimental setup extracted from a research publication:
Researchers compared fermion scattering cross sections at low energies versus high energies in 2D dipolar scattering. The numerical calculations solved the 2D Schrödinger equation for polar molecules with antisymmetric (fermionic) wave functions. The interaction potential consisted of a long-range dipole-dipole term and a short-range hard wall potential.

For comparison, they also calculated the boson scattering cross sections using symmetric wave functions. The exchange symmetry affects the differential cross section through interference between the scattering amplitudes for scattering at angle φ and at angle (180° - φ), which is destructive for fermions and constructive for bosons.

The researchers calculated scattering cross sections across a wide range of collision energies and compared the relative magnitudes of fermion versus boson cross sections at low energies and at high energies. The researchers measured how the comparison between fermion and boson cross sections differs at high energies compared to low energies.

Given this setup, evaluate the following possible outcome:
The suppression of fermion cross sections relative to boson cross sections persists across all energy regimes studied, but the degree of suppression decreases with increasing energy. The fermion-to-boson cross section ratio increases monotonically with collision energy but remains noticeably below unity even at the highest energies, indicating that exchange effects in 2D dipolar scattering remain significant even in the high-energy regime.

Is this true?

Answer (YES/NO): NO